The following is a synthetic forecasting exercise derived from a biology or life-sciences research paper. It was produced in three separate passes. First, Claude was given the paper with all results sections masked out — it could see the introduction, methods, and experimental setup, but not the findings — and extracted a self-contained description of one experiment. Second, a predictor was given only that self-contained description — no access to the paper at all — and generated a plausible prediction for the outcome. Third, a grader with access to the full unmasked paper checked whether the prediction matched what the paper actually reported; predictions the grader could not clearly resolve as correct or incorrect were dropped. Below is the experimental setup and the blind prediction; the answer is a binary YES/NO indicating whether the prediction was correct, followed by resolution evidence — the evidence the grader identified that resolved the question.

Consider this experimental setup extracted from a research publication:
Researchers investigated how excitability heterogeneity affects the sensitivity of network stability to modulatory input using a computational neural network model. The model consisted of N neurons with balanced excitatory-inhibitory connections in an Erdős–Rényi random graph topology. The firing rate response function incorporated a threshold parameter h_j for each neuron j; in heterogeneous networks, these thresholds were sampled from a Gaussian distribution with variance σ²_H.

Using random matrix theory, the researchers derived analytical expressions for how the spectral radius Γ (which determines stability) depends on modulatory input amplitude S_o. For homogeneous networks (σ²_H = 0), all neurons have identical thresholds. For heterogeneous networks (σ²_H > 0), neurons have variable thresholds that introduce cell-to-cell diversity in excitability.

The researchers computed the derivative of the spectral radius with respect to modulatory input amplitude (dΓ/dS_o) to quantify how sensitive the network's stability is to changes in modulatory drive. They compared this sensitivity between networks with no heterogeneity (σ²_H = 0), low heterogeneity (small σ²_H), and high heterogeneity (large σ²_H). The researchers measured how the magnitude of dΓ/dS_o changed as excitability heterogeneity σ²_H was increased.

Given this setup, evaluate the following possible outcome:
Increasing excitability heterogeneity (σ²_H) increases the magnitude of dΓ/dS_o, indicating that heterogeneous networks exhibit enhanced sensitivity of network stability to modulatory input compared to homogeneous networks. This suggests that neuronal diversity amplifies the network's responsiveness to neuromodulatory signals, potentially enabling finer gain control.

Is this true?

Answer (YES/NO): NO